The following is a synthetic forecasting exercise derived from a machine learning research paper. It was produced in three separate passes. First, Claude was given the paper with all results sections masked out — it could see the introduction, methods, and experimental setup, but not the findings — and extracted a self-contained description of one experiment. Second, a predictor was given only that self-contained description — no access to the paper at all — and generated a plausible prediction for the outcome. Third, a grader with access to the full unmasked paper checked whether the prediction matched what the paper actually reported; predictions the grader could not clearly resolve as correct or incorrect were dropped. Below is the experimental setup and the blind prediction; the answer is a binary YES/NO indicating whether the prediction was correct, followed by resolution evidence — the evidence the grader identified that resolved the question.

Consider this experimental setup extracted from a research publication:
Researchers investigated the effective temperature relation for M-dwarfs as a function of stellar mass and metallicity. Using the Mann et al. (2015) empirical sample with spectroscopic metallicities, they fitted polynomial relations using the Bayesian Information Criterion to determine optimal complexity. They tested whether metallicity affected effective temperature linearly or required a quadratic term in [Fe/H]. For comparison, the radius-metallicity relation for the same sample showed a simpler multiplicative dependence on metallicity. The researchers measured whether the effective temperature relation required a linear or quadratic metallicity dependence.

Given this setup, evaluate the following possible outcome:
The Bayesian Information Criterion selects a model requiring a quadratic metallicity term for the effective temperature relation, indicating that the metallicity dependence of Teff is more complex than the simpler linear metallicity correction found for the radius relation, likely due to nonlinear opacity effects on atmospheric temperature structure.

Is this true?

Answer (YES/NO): YES